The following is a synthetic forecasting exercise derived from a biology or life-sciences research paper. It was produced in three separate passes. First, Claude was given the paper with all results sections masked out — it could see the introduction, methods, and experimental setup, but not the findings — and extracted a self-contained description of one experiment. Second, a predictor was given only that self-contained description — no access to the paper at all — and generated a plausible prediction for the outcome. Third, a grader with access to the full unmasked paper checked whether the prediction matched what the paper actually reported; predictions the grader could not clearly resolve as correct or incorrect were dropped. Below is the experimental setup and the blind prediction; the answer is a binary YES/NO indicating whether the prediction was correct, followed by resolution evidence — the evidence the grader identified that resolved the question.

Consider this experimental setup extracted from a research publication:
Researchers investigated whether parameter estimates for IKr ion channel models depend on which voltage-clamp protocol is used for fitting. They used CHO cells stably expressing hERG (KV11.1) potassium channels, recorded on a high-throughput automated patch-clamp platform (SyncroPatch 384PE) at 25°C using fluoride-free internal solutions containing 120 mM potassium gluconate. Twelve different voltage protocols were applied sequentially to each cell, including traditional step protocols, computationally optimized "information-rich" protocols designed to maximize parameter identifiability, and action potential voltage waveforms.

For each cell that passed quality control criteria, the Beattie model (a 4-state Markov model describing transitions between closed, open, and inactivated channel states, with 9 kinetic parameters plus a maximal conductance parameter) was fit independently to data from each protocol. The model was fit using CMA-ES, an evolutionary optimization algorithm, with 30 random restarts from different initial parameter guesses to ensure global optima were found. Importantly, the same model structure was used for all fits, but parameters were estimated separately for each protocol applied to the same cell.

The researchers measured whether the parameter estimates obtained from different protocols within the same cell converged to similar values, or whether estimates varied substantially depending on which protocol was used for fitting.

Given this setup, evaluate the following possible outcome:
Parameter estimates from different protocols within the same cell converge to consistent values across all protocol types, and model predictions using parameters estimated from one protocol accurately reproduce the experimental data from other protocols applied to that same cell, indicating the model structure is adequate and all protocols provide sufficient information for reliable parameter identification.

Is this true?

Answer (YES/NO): NO